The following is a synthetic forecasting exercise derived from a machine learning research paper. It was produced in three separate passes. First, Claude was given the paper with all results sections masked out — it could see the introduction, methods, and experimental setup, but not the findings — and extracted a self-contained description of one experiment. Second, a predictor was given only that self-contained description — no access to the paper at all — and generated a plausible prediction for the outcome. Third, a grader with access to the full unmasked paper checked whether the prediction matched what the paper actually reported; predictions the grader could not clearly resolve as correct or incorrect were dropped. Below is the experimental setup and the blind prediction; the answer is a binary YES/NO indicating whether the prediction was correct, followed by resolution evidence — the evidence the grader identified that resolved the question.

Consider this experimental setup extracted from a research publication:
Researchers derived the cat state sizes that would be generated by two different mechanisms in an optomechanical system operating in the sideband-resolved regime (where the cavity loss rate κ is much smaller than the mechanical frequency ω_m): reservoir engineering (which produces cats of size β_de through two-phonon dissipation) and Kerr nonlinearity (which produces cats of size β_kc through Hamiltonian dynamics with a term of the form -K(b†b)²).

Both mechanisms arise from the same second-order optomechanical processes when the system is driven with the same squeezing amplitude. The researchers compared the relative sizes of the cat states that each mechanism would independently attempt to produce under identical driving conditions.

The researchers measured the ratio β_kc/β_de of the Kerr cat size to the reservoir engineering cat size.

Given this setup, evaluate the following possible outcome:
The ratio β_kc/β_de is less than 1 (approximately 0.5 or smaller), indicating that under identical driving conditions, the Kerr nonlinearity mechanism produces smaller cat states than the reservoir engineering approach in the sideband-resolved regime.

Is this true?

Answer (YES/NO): NO